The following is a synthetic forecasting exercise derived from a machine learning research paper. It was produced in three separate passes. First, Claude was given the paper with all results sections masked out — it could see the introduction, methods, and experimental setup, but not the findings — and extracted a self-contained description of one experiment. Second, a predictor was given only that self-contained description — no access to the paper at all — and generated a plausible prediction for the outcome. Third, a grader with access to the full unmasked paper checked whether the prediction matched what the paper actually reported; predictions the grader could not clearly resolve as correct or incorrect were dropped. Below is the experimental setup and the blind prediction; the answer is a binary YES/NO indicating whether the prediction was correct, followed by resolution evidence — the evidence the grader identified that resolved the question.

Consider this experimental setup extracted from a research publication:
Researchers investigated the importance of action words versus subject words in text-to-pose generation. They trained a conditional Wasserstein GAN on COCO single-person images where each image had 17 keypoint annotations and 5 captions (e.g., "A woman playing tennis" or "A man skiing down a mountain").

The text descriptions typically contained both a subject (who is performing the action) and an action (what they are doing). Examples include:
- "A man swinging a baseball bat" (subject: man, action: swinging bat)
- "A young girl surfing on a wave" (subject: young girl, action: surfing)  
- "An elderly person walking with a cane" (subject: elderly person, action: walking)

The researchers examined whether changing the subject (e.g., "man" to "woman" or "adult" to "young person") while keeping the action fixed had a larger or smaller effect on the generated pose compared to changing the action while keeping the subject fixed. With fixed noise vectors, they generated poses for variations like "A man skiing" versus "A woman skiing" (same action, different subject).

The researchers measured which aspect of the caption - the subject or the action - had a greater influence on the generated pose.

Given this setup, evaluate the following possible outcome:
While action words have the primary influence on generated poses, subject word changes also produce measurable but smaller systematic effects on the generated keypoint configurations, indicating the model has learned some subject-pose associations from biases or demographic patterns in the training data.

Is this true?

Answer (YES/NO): YES